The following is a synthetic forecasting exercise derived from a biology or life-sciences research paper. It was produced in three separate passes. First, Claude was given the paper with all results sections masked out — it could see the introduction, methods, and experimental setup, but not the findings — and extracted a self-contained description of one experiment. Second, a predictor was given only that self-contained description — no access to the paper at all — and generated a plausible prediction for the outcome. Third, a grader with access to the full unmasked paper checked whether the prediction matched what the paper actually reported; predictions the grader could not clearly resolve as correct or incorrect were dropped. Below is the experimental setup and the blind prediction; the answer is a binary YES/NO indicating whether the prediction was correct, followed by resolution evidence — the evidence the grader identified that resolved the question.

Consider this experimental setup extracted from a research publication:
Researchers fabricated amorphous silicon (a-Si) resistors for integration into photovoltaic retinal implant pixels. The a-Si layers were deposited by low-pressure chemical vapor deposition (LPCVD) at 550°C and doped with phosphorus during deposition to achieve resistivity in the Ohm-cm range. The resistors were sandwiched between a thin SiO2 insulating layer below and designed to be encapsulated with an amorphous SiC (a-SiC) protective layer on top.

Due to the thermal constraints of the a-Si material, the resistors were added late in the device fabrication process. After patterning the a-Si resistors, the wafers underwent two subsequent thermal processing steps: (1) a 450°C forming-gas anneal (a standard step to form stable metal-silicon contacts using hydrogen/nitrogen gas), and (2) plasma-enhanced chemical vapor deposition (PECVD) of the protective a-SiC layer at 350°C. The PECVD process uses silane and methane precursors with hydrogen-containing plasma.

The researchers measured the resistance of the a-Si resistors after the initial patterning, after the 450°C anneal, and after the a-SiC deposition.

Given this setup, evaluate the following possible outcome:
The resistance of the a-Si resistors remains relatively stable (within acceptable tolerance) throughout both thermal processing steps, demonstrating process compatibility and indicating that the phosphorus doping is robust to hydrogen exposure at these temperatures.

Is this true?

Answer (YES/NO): NO